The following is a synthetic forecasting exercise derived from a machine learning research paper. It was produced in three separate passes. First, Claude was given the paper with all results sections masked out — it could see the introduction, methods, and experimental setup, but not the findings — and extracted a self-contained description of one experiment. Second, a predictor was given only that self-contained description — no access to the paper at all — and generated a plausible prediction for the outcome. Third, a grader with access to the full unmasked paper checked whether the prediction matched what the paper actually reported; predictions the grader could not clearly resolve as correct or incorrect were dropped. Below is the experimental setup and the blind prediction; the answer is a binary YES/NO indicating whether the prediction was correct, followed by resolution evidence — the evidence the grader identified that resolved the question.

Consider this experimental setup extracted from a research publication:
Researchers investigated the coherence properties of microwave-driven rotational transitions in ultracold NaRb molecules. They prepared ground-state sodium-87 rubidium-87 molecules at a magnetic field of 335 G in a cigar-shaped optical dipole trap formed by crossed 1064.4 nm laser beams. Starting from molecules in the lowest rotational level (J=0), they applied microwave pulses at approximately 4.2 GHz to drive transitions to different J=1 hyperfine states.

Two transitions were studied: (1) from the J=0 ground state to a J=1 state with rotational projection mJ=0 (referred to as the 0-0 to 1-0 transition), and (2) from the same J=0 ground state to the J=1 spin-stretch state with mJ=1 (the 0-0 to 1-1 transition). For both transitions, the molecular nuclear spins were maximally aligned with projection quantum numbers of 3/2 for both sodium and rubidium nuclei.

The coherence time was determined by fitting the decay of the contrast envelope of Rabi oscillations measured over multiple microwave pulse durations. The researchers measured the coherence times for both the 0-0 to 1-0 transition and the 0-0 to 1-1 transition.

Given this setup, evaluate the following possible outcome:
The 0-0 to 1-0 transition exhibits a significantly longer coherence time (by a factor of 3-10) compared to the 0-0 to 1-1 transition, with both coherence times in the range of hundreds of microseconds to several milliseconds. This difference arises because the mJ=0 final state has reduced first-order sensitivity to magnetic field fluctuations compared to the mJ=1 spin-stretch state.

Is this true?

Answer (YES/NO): NO